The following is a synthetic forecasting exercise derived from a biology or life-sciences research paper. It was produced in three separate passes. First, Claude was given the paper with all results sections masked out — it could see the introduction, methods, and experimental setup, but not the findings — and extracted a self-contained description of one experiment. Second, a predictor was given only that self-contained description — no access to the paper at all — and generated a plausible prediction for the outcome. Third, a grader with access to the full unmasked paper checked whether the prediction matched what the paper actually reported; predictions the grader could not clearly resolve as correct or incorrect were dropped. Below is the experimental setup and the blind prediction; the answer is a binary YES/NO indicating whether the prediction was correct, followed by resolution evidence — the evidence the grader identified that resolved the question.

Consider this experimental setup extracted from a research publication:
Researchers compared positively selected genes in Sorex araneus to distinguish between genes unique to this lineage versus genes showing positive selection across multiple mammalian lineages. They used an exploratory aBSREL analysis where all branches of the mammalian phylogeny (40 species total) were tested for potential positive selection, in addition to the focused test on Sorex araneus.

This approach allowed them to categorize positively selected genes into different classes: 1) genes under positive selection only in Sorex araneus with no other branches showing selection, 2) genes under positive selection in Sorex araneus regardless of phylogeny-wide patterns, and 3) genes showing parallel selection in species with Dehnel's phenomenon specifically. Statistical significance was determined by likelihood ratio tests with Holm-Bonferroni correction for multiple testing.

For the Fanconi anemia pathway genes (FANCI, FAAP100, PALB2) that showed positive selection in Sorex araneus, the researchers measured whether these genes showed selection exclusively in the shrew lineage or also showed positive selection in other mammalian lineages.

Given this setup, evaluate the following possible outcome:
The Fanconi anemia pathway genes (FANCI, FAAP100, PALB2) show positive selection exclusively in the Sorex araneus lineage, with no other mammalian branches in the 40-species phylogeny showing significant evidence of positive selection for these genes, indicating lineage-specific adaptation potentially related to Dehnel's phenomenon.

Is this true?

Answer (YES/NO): NO